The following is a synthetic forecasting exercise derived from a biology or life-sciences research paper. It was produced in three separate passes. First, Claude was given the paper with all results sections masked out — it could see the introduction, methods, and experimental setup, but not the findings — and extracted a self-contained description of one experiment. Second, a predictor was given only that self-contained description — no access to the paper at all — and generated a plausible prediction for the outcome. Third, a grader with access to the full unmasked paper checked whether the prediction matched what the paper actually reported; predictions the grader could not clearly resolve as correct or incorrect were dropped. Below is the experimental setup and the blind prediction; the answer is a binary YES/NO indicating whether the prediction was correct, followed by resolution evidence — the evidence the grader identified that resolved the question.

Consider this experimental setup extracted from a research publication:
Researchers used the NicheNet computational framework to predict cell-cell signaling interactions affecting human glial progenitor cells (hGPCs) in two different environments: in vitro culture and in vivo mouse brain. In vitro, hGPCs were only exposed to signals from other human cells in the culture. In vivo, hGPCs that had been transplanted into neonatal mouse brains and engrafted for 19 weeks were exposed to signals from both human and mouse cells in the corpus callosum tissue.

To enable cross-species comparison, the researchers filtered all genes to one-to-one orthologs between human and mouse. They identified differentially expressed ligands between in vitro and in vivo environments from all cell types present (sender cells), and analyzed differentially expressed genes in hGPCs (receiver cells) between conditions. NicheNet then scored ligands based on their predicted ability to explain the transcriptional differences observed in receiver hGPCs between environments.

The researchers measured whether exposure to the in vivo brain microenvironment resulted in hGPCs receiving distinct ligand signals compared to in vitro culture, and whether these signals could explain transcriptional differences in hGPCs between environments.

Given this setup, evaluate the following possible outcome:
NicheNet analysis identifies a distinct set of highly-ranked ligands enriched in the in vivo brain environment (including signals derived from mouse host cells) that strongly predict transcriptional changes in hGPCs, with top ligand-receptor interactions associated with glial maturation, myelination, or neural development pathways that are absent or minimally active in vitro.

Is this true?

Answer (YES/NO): YES